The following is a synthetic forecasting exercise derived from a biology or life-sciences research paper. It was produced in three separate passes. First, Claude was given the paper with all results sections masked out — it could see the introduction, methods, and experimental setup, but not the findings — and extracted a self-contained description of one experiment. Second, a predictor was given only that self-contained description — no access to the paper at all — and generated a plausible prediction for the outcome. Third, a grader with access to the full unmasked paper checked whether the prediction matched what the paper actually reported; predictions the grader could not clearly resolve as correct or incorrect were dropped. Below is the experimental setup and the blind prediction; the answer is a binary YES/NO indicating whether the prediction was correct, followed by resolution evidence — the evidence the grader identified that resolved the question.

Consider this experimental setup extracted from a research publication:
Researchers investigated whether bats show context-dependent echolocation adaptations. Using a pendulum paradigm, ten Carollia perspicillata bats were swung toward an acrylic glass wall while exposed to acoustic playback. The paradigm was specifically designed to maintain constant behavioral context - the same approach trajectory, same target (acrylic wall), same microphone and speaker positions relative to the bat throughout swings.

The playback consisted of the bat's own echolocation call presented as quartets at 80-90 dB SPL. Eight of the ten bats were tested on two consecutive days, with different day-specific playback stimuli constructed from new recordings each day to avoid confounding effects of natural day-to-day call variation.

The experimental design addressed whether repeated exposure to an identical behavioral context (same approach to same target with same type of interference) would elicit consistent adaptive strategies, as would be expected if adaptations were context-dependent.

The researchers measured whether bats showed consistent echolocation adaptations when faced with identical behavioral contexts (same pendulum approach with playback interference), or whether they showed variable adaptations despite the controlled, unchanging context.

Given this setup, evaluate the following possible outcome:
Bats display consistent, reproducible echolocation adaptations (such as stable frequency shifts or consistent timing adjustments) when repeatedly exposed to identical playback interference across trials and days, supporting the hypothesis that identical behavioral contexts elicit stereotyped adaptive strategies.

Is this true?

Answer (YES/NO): NO